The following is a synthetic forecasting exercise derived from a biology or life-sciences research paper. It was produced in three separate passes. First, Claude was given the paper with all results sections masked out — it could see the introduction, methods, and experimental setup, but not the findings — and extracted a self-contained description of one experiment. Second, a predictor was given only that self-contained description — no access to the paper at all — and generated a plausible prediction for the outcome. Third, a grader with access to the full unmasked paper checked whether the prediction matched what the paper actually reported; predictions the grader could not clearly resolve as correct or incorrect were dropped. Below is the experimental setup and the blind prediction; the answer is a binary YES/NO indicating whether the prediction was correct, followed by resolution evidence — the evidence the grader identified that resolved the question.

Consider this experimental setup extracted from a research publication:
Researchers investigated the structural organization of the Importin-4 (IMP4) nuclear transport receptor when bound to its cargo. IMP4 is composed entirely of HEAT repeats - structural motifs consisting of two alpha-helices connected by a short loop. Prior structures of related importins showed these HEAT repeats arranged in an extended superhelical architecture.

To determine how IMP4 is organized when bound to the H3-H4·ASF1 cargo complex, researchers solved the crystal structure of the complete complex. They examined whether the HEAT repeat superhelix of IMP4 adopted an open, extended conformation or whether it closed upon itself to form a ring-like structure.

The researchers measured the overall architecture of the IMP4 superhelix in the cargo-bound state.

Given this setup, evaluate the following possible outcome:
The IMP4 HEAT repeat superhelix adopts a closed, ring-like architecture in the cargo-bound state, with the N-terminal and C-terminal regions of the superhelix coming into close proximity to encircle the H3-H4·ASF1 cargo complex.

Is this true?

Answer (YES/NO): NO